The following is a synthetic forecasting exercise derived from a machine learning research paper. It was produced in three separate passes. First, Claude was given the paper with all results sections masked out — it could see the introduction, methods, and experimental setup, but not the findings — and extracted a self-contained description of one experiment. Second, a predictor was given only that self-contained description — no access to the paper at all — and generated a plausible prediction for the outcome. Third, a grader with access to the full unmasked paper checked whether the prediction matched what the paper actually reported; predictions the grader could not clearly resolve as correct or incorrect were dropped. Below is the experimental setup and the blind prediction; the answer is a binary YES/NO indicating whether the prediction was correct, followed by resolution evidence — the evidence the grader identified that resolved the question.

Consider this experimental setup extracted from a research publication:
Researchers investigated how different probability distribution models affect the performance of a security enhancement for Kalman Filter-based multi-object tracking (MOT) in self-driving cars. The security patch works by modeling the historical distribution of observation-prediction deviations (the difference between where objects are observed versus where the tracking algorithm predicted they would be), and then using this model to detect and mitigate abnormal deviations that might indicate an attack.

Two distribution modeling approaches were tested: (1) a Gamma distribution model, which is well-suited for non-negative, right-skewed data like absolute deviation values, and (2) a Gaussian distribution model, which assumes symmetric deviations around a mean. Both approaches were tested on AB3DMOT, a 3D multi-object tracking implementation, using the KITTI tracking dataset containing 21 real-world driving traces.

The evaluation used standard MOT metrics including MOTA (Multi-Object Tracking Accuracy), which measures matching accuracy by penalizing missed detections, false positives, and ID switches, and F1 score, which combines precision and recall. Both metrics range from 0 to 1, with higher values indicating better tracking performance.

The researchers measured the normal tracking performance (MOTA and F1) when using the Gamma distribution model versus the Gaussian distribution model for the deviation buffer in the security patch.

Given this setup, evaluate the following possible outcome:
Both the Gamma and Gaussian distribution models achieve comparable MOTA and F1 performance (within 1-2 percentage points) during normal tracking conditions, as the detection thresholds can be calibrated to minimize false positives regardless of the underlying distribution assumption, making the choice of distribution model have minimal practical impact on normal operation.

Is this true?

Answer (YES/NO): NO